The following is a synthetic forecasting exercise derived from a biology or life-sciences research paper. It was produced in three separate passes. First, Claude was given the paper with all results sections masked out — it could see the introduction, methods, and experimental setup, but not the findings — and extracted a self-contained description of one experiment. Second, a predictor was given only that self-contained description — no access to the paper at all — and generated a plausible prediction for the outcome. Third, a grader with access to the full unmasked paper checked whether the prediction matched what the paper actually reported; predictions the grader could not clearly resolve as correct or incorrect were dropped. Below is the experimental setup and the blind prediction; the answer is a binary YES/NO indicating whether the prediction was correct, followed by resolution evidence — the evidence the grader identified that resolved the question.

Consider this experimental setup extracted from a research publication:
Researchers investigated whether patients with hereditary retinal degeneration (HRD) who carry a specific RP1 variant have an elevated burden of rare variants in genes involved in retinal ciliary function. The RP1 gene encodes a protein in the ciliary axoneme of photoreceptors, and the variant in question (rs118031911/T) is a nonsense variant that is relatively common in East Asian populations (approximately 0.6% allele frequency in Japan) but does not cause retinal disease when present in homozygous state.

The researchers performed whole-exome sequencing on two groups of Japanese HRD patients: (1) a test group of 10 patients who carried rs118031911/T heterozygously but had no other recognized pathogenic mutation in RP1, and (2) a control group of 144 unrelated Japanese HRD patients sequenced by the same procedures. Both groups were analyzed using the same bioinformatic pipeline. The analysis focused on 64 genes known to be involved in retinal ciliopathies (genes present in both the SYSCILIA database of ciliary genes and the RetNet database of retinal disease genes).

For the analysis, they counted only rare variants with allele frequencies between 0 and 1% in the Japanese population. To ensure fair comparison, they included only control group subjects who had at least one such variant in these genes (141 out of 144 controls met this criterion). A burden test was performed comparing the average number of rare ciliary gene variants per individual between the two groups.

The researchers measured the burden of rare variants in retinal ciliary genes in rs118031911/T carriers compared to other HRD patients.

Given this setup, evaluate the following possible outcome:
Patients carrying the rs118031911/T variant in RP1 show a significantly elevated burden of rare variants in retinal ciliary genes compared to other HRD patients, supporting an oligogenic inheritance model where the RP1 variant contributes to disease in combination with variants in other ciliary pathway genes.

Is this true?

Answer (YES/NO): YES